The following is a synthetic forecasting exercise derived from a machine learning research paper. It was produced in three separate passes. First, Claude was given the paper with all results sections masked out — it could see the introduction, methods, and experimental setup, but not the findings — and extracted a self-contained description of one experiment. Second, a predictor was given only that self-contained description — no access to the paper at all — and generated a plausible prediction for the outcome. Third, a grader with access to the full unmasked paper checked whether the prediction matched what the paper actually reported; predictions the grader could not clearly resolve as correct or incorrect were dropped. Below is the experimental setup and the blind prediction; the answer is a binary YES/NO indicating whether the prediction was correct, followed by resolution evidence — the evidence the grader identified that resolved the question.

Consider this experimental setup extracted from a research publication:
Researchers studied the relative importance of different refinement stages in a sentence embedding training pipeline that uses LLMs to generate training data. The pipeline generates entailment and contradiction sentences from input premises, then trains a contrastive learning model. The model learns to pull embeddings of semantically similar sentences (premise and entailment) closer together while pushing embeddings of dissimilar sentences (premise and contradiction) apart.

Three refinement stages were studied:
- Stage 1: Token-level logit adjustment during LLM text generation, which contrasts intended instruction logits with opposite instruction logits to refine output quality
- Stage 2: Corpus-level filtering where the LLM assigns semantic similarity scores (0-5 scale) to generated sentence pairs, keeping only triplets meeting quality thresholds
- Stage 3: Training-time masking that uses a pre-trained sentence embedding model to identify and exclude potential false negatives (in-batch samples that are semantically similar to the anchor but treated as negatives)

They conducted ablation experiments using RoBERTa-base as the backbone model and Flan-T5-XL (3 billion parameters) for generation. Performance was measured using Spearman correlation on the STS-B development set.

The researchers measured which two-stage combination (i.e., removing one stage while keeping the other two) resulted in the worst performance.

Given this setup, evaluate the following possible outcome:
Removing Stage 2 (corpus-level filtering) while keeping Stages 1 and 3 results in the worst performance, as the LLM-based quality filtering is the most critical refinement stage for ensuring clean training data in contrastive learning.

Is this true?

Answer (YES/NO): YES